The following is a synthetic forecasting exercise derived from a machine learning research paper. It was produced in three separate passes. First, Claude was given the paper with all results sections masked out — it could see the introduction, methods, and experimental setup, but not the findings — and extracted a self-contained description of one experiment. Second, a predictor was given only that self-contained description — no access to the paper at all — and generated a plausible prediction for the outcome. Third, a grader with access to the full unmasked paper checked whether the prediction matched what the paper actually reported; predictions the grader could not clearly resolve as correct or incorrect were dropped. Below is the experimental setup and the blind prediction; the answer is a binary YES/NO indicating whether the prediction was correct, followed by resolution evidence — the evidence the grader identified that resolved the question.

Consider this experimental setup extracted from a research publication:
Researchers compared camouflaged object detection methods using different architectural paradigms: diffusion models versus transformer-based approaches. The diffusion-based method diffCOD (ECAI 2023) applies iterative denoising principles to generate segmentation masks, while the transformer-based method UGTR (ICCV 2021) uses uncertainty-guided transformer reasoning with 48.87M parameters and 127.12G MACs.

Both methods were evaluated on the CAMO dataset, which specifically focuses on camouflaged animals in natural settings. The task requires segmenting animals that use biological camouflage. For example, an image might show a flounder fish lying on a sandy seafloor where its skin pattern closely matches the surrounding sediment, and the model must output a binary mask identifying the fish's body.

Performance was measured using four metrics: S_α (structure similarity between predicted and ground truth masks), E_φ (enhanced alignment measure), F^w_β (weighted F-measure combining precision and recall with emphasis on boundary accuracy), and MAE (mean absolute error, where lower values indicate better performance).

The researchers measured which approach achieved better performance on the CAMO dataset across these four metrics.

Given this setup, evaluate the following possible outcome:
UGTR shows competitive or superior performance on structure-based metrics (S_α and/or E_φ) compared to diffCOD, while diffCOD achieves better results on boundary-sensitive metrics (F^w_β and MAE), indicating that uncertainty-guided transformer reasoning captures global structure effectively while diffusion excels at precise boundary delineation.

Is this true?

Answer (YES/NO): NO